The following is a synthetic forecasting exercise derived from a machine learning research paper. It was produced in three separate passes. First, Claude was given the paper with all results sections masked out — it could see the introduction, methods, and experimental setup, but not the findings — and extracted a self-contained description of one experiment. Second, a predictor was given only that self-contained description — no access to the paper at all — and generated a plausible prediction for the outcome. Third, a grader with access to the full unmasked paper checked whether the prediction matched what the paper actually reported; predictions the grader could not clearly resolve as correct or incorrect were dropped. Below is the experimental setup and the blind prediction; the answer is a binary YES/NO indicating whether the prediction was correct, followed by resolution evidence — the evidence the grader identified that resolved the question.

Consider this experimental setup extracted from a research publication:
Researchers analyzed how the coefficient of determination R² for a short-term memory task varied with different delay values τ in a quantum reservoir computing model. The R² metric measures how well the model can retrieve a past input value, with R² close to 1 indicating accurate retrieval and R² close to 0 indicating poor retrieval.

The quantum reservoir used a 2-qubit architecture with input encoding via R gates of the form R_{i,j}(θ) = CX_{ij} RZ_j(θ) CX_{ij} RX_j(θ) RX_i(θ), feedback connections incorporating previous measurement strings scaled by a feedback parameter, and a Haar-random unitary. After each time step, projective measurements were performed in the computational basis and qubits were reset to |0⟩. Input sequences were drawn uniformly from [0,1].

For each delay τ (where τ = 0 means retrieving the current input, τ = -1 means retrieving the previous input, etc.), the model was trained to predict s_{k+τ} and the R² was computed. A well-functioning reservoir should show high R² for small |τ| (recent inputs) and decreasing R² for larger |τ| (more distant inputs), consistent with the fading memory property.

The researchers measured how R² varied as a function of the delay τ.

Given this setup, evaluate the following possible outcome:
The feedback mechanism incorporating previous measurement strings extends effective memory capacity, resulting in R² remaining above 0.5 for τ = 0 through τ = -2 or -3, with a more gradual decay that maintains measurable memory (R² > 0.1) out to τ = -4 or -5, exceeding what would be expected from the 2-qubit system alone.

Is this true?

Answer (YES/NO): NO